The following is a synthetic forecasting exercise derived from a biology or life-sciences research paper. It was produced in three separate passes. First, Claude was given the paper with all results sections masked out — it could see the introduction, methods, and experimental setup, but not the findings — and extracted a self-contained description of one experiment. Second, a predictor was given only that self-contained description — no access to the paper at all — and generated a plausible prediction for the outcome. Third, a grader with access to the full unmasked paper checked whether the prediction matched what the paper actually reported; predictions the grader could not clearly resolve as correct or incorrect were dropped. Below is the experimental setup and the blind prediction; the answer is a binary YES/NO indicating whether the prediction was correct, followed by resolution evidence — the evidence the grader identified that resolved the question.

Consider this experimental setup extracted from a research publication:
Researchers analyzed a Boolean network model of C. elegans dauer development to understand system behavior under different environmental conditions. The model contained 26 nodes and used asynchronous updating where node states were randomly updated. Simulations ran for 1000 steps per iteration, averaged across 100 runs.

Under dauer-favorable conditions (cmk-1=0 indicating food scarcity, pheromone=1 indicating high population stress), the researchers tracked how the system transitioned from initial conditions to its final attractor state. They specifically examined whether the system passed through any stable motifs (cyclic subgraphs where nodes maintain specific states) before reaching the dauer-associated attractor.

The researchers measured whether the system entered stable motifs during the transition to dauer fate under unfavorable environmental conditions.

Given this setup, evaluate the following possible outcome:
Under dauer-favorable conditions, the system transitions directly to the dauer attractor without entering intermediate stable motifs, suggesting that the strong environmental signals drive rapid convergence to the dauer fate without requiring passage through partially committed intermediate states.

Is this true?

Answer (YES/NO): YES